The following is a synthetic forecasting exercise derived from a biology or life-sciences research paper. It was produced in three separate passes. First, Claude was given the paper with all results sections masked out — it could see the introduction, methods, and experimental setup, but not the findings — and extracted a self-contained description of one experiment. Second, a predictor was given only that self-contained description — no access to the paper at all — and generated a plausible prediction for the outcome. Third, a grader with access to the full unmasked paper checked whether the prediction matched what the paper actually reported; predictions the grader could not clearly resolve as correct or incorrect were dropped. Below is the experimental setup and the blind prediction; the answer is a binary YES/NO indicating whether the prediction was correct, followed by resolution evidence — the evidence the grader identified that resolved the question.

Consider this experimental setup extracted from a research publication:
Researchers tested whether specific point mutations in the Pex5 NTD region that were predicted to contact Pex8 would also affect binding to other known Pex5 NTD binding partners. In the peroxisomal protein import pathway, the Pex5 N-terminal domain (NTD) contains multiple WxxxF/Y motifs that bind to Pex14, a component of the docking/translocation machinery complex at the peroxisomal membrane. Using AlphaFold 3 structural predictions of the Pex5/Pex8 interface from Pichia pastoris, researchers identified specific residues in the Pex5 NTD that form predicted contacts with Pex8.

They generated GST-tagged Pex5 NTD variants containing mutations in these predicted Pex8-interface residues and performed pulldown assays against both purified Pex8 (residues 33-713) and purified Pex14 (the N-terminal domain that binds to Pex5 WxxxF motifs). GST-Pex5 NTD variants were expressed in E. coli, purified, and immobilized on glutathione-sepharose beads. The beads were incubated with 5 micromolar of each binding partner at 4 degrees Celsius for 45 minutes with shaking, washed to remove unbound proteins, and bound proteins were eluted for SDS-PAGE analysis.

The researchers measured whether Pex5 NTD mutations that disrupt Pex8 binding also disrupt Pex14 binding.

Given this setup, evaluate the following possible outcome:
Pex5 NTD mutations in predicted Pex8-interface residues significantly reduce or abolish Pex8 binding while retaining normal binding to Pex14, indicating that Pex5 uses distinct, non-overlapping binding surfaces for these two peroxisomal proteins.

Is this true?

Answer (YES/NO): YES